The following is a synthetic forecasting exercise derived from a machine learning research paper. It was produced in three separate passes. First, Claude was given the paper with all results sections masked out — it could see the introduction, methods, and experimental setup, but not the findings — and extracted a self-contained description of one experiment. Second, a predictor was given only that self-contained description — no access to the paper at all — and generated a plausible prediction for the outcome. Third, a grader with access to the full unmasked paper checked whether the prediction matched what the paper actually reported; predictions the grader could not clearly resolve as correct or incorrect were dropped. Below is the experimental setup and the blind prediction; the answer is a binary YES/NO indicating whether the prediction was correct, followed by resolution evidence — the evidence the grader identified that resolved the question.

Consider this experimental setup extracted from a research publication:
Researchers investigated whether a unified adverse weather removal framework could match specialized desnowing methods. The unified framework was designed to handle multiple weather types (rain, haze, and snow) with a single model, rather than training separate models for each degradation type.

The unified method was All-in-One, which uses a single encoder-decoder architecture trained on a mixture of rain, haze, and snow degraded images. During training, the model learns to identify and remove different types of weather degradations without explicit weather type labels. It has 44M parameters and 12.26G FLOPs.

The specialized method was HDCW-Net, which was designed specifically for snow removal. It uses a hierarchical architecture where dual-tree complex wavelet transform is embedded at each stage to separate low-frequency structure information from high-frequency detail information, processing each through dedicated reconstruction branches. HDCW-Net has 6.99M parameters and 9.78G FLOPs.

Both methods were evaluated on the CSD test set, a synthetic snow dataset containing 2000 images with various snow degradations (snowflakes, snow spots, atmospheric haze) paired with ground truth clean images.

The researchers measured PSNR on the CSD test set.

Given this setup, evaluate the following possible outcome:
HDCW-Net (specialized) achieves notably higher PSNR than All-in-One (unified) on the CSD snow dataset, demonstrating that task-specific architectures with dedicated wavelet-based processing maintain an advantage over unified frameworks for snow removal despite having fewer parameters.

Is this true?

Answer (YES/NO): YES